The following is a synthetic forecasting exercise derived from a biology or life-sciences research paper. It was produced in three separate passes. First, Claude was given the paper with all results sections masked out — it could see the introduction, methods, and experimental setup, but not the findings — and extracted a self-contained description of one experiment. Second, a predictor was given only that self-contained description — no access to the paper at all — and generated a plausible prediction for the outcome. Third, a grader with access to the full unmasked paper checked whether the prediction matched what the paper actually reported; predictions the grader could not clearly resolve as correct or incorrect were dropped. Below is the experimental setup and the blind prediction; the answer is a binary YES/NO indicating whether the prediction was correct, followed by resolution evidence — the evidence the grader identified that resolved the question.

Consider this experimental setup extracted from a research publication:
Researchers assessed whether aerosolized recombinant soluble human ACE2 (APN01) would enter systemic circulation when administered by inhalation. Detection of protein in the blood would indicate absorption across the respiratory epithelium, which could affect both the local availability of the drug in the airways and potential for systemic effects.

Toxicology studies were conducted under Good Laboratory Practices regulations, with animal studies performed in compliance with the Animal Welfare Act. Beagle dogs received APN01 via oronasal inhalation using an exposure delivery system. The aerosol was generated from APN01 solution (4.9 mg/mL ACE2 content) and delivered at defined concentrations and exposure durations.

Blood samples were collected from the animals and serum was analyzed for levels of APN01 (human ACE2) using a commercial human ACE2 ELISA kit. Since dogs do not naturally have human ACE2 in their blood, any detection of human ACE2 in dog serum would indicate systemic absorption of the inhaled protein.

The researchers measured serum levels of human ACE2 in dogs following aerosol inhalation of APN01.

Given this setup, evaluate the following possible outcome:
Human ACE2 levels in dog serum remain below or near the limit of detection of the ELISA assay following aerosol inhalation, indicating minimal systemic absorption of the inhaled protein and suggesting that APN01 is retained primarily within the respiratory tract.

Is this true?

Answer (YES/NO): NO